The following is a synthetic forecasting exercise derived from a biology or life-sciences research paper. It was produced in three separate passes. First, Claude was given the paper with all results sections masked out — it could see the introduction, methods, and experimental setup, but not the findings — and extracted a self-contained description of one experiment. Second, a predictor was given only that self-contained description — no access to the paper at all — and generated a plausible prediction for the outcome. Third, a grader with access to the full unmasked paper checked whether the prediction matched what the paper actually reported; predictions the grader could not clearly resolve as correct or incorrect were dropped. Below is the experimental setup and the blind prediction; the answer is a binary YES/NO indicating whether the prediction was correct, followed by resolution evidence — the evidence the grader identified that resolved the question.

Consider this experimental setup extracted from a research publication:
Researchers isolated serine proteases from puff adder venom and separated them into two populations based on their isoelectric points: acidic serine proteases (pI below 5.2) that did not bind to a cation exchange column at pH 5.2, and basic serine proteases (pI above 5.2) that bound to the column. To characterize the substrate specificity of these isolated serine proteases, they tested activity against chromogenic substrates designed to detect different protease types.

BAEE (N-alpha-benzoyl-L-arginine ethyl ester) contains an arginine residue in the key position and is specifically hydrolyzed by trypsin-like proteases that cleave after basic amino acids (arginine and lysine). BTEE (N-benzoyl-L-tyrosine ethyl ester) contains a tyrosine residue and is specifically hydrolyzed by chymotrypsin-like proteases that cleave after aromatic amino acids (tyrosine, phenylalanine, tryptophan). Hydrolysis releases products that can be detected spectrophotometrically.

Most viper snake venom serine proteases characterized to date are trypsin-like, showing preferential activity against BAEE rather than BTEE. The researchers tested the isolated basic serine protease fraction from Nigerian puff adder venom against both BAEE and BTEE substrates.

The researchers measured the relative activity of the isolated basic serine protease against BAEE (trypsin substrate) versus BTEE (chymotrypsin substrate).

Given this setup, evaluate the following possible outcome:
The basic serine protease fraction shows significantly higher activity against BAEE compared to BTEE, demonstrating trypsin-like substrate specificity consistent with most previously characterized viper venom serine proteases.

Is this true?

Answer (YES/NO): NO